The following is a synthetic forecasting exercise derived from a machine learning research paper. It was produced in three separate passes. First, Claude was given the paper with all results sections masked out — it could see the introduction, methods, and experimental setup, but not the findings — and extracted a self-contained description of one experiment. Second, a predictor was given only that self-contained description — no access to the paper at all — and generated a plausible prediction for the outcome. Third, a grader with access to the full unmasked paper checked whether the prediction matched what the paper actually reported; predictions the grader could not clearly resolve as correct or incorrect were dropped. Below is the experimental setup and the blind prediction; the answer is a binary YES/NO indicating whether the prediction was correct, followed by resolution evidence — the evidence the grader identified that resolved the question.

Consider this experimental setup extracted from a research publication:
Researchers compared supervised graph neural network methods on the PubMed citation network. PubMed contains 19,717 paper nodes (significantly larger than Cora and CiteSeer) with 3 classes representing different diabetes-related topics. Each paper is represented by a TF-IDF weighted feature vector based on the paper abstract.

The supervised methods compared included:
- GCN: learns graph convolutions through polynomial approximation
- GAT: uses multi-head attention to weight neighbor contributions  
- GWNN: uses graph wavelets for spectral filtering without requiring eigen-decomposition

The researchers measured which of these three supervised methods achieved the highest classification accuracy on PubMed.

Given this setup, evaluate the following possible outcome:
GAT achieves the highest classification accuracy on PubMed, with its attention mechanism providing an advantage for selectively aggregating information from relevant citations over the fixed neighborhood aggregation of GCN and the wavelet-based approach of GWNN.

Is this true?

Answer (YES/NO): NO